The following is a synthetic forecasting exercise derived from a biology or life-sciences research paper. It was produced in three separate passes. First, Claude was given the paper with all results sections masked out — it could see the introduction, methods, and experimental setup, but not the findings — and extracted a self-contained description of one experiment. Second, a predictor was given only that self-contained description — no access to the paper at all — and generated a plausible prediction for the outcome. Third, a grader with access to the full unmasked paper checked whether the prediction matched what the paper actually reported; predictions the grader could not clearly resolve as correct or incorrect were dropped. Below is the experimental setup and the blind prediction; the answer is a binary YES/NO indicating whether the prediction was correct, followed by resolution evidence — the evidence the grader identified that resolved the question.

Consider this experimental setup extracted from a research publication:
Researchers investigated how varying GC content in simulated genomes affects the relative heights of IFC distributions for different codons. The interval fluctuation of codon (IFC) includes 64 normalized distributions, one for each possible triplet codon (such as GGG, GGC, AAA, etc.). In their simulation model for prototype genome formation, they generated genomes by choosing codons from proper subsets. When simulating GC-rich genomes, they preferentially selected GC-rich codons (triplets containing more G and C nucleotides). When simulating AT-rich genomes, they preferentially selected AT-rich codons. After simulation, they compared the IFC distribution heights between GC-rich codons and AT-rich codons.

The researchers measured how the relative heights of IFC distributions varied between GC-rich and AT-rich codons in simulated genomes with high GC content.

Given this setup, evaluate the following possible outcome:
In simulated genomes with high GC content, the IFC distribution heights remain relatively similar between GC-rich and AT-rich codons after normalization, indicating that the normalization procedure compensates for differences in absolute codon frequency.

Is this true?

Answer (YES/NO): NO